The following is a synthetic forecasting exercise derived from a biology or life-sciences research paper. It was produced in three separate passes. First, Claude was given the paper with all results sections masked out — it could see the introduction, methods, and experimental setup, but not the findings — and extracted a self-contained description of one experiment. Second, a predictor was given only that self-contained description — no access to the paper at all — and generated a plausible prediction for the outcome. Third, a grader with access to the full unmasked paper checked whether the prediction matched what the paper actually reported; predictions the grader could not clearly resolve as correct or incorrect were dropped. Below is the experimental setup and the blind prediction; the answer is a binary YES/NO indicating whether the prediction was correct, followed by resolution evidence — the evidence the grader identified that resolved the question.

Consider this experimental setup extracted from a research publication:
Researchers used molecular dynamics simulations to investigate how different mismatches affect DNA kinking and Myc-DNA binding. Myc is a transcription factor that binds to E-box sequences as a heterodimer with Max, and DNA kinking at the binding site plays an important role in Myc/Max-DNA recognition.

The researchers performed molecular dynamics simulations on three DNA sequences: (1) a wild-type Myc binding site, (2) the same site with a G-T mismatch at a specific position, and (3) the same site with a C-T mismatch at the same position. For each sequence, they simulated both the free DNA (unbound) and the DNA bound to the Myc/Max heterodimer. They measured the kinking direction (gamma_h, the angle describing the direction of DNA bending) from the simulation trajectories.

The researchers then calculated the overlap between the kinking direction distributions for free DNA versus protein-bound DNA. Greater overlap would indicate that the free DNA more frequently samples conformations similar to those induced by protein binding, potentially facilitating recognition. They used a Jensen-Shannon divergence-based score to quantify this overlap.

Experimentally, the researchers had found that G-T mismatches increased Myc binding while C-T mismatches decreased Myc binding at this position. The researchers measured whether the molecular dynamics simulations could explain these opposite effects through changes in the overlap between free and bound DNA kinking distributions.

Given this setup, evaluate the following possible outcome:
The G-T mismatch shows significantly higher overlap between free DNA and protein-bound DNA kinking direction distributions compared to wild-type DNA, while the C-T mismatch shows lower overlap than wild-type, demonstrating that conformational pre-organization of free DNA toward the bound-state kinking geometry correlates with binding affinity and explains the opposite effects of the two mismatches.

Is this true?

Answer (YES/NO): YES